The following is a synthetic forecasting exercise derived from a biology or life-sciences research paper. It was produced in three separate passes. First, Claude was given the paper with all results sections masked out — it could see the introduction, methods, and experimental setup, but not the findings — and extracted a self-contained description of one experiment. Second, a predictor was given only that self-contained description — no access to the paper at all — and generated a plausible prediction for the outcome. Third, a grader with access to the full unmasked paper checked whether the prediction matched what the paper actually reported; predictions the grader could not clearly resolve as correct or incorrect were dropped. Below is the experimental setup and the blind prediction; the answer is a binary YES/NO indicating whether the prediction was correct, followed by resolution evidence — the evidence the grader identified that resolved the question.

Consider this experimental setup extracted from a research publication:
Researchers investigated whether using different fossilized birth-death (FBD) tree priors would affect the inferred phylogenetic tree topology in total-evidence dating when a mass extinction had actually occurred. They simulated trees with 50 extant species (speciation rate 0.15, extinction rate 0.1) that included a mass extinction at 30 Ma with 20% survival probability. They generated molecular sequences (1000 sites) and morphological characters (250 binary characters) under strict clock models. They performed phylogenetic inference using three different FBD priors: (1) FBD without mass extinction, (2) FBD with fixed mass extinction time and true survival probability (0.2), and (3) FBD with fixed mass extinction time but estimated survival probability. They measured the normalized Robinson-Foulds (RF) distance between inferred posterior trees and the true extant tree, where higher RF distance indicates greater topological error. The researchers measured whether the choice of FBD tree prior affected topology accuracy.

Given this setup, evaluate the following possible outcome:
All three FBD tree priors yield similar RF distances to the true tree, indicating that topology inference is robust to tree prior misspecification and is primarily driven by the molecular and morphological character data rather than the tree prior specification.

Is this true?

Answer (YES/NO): YES